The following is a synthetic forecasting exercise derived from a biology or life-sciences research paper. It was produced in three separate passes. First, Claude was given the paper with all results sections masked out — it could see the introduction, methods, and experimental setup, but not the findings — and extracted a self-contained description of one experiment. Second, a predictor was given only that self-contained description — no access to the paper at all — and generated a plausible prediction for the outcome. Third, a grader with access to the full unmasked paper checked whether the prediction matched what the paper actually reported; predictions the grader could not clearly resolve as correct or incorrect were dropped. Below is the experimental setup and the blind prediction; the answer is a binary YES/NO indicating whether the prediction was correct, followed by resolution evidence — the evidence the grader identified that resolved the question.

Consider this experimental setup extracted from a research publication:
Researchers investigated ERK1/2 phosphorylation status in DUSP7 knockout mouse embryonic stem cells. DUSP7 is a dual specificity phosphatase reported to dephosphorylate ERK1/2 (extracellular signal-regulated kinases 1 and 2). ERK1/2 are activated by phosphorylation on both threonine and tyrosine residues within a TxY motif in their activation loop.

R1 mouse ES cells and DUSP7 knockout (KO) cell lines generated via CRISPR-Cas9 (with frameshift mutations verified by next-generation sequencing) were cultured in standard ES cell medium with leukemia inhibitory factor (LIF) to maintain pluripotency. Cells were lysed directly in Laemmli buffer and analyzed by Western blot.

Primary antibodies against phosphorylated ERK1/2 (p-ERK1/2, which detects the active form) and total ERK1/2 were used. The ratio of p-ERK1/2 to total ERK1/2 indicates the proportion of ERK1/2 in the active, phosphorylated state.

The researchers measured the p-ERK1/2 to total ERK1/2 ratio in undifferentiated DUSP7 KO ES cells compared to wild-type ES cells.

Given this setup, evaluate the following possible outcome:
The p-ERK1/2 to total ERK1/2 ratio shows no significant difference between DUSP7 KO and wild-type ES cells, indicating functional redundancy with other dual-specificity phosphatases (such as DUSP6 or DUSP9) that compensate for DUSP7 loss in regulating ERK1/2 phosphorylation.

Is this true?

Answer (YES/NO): YES